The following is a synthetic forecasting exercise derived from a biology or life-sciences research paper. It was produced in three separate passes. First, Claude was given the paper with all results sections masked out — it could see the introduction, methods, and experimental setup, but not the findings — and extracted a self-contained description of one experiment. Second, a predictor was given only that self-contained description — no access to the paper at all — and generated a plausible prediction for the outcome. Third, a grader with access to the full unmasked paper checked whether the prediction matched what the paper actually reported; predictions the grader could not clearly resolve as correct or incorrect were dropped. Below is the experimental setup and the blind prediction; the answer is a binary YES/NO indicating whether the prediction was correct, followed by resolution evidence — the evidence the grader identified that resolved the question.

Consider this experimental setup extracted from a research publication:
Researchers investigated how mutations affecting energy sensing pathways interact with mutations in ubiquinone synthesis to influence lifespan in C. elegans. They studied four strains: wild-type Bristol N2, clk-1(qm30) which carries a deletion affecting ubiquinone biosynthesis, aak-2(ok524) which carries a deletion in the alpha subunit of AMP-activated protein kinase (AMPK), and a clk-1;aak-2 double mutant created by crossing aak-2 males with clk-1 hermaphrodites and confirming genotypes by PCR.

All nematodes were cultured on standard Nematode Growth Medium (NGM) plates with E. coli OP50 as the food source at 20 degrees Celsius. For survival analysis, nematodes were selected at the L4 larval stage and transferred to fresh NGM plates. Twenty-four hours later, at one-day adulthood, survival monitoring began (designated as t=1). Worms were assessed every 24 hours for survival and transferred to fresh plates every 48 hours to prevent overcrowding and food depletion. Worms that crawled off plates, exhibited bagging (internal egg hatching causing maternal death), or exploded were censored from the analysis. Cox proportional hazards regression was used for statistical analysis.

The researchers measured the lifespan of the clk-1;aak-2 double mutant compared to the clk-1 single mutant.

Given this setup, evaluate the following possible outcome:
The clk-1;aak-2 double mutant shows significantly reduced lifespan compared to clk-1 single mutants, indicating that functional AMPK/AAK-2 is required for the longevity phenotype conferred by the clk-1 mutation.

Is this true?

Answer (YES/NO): YES